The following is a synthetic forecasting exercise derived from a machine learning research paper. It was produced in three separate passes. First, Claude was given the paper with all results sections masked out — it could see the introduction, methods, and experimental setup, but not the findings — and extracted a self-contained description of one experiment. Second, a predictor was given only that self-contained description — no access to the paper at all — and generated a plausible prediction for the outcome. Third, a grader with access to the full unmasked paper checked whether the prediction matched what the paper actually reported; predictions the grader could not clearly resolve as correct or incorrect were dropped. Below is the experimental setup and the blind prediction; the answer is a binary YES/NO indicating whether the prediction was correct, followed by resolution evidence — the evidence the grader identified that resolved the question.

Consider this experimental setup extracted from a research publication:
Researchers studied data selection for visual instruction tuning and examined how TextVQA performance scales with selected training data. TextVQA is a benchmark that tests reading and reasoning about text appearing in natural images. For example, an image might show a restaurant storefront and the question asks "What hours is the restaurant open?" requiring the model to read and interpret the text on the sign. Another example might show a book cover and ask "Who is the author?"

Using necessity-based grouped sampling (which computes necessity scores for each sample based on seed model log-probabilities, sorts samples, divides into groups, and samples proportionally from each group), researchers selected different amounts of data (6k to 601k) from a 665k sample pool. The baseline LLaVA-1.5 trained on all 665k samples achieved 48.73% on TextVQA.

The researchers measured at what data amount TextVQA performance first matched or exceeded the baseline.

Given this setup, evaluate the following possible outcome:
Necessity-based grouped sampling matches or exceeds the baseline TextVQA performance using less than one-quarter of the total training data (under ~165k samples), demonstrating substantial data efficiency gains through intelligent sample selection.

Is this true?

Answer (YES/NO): NO